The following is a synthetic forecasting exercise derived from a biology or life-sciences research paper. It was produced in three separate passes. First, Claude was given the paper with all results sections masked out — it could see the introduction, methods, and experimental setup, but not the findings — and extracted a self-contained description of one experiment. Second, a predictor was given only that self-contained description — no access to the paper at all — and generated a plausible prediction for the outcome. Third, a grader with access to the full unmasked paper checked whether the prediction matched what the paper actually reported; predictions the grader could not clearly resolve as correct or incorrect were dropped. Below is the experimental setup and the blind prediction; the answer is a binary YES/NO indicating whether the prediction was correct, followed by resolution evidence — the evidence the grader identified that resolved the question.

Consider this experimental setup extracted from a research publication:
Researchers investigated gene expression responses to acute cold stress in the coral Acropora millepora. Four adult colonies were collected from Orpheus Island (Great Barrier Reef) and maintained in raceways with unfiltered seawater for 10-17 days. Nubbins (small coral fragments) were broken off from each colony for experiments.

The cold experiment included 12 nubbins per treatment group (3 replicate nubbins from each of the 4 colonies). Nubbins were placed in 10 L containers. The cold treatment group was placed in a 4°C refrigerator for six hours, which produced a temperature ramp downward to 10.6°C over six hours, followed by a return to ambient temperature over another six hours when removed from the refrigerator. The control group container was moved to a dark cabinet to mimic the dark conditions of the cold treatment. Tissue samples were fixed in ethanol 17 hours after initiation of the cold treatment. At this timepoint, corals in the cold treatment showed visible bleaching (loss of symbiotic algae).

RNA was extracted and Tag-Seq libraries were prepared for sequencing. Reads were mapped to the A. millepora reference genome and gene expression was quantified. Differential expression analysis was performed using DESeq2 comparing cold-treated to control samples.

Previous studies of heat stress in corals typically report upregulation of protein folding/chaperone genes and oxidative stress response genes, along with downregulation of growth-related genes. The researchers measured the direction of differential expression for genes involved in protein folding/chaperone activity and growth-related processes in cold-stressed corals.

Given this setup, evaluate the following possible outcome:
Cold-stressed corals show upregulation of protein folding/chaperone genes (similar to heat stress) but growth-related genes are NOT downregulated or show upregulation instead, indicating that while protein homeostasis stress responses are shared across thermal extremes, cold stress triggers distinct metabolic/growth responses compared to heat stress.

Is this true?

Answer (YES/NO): NO